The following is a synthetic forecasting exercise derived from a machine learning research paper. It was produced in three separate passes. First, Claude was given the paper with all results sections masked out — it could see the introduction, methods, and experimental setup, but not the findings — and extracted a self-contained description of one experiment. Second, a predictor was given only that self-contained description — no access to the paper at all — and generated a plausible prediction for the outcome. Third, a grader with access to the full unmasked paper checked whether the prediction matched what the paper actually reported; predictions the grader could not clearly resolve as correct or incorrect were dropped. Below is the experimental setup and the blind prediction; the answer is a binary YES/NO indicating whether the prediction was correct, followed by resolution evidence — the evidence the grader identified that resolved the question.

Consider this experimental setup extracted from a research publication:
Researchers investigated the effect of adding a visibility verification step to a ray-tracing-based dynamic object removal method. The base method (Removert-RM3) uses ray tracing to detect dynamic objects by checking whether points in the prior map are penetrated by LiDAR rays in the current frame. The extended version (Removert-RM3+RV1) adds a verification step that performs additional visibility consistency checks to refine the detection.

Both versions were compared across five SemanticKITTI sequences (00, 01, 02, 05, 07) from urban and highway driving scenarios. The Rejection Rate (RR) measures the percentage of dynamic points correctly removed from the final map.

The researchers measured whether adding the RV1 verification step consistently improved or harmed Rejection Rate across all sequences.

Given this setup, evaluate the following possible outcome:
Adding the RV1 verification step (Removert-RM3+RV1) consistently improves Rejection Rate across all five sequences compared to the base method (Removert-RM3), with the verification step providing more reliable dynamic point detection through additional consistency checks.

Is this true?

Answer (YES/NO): NO